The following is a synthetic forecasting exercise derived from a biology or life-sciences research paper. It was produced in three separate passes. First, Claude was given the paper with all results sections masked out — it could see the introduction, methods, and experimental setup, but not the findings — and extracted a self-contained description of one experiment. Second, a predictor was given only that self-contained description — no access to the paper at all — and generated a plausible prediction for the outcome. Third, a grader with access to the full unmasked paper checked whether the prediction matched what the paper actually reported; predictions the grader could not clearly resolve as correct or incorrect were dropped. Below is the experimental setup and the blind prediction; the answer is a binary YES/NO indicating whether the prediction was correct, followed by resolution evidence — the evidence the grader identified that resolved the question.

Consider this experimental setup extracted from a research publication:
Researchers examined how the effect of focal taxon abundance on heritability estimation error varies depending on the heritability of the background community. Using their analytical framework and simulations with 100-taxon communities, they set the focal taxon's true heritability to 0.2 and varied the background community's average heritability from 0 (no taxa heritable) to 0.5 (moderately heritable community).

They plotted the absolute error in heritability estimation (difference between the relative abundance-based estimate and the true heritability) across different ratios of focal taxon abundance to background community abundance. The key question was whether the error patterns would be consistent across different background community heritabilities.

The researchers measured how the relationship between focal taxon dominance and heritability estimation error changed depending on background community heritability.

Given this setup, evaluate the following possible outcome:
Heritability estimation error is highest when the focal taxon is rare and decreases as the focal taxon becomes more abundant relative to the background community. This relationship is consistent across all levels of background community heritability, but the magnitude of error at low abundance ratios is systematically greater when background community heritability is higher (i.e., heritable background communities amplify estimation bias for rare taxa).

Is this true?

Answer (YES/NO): NO